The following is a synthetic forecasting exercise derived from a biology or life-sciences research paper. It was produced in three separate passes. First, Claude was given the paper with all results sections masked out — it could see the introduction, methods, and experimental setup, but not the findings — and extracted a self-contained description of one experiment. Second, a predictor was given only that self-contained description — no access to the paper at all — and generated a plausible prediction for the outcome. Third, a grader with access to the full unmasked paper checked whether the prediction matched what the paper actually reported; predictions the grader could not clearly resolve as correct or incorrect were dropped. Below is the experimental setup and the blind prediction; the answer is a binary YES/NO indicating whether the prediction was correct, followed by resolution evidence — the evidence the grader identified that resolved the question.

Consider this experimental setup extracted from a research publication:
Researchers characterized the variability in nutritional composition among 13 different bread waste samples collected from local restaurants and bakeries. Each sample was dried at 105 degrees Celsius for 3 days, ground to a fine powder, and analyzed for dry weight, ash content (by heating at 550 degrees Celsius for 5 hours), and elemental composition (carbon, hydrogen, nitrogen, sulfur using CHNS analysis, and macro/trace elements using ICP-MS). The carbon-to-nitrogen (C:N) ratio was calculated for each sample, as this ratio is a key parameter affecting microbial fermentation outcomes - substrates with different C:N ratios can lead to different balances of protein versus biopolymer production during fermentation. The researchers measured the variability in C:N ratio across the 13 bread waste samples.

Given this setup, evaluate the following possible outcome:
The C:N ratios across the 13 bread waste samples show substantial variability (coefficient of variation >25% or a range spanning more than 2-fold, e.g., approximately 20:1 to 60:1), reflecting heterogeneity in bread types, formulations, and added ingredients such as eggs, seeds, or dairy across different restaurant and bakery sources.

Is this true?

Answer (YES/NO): NO